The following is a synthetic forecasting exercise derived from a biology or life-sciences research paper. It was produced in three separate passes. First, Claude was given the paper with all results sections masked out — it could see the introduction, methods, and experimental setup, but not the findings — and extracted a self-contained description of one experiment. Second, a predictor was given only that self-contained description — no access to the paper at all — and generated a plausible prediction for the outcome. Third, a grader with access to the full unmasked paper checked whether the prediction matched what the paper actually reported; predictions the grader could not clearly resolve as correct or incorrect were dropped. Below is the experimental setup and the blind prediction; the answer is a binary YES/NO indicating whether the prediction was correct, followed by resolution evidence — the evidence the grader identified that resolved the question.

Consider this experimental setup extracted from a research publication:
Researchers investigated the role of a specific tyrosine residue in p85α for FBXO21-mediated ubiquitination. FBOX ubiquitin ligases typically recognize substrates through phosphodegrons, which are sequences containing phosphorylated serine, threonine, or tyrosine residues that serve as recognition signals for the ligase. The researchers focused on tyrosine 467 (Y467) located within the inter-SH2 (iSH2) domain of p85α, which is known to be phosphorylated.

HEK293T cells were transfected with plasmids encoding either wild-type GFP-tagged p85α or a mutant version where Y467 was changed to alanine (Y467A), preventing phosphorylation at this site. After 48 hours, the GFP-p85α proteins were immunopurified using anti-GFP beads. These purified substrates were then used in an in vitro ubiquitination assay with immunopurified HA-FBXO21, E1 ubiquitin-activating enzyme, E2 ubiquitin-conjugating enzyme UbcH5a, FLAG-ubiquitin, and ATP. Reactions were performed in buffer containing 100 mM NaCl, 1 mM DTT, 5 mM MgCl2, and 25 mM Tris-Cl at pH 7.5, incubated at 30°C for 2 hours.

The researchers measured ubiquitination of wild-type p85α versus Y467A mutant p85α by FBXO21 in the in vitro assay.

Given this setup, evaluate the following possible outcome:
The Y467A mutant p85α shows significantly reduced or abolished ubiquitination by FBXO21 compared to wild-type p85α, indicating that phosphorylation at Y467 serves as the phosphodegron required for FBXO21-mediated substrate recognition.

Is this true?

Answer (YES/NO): YES